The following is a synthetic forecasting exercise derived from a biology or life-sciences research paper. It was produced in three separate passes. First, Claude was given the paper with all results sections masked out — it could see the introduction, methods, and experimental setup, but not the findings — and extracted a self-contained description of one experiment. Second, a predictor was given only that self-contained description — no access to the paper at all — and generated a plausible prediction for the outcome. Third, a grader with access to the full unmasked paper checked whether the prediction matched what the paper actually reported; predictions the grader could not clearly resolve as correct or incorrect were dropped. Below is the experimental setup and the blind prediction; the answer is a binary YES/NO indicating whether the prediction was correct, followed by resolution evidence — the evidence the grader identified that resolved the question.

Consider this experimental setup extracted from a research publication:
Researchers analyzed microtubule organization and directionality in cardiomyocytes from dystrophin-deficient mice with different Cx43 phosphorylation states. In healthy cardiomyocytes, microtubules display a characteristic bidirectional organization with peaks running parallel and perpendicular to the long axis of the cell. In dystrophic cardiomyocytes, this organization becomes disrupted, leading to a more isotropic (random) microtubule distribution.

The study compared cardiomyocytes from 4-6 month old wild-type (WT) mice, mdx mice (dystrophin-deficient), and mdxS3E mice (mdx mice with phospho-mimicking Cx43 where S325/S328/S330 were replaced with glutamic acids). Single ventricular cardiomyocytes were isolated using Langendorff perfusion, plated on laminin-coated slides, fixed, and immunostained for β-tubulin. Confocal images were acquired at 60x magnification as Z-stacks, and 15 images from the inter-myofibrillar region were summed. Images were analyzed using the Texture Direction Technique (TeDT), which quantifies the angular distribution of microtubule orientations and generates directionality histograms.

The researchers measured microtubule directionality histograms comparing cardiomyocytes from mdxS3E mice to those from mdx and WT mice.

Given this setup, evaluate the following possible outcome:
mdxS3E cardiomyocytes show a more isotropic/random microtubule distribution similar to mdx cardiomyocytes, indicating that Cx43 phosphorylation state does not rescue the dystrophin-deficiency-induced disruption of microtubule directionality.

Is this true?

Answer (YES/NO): NO